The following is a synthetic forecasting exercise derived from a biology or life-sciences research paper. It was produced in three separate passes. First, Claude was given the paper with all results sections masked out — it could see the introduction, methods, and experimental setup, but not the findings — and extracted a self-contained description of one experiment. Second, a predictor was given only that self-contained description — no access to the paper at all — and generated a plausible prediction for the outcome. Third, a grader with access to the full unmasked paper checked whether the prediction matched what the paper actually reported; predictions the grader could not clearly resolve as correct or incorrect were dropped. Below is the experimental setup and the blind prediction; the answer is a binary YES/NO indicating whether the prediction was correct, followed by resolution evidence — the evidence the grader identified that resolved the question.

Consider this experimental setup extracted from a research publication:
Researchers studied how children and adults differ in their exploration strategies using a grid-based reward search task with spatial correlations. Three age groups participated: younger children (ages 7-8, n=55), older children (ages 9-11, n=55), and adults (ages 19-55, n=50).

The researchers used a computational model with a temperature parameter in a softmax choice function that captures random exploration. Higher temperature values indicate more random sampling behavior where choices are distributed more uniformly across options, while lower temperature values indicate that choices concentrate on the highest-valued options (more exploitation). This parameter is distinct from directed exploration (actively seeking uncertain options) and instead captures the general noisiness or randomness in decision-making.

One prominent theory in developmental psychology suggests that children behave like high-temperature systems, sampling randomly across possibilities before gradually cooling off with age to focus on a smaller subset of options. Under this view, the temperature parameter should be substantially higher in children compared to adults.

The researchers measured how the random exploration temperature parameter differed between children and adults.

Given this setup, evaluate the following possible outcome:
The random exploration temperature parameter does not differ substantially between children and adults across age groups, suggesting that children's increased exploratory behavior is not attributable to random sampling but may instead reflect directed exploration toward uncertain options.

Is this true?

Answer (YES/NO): YES